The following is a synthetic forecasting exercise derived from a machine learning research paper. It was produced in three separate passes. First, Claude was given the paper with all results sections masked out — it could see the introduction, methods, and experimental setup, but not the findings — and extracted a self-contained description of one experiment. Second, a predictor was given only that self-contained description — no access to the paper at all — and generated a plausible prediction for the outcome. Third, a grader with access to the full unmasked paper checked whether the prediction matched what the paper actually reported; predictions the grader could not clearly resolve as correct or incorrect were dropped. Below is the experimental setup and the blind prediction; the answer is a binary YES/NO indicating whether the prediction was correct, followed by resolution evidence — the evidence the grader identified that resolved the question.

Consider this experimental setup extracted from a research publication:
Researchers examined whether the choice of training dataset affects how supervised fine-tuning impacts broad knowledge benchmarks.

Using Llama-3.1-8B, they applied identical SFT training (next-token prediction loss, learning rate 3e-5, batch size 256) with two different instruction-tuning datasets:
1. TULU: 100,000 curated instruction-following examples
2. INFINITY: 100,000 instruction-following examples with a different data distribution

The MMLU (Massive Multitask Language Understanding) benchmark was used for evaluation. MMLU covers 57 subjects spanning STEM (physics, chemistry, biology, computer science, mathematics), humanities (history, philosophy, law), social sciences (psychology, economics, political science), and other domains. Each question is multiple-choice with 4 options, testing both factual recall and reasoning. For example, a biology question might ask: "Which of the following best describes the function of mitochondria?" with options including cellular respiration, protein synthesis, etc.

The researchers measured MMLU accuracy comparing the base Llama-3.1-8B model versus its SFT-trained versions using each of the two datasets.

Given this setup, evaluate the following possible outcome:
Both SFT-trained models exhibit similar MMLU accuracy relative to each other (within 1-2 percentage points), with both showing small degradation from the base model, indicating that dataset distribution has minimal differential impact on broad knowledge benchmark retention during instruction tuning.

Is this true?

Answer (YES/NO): NO